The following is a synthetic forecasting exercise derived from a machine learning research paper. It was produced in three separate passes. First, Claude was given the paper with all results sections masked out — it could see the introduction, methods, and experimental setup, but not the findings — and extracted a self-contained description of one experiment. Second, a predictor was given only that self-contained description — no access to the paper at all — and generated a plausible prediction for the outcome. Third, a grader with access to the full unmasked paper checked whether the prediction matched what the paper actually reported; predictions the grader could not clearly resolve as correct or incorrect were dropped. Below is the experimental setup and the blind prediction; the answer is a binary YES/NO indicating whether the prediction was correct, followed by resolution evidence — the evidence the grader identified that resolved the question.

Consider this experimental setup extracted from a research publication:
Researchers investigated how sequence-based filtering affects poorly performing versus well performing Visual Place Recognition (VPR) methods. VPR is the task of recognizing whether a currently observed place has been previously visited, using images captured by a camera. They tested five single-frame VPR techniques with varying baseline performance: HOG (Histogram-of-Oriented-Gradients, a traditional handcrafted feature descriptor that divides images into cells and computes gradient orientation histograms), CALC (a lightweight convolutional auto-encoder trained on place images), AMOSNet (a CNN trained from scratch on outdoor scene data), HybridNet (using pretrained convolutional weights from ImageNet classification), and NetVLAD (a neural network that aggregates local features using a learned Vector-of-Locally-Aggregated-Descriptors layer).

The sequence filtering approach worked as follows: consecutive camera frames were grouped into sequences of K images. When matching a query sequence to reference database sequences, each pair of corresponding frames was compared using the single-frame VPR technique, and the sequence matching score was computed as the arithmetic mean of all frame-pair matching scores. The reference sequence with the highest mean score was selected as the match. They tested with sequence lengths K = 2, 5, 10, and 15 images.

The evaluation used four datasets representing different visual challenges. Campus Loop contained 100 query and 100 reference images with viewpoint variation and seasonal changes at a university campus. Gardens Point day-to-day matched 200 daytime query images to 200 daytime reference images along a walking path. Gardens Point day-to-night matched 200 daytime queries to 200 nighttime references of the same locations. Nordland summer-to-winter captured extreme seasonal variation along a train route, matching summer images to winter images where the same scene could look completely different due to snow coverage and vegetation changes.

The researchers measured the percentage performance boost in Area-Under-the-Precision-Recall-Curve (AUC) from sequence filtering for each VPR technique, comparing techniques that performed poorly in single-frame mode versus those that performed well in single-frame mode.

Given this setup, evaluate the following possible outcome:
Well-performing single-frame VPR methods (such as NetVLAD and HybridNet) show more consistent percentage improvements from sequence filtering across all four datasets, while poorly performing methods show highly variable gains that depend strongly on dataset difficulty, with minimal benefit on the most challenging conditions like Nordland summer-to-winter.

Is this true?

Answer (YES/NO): NO